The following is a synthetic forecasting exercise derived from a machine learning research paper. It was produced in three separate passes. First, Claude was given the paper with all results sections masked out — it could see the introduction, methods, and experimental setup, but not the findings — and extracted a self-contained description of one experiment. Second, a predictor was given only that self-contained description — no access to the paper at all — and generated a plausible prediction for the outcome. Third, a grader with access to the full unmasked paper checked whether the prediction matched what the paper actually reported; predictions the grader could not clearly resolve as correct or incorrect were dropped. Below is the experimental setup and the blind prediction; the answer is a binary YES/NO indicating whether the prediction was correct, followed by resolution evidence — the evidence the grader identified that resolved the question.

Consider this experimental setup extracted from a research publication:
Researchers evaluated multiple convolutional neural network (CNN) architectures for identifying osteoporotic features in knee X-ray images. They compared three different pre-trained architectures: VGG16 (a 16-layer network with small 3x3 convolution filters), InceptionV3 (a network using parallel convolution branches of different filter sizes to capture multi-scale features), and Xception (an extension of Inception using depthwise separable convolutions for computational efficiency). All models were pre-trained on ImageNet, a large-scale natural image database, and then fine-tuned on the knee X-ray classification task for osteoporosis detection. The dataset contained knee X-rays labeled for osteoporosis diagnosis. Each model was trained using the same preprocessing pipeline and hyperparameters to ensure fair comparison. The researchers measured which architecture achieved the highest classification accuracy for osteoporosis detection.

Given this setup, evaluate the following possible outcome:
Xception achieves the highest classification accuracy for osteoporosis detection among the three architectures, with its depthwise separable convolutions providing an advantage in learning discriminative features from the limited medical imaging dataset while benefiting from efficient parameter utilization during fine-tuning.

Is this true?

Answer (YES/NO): NO